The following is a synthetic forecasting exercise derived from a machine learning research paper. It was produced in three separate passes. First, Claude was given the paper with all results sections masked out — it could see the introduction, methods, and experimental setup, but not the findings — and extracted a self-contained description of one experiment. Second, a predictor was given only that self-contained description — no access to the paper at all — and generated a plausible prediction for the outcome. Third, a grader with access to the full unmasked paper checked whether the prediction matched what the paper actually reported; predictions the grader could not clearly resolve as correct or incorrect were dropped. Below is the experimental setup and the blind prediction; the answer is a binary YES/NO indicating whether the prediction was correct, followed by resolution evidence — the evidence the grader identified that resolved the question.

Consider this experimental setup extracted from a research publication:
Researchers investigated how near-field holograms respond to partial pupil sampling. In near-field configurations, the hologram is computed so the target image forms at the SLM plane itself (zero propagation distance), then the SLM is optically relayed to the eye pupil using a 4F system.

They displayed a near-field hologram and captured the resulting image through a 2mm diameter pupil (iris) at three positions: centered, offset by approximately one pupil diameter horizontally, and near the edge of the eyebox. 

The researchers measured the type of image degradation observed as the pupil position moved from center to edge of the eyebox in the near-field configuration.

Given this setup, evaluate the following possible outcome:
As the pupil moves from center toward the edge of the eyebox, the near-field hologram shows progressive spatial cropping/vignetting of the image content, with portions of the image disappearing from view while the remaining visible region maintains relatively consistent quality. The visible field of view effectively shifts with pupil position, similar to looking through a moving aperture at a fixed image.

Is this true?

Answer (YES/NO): NO